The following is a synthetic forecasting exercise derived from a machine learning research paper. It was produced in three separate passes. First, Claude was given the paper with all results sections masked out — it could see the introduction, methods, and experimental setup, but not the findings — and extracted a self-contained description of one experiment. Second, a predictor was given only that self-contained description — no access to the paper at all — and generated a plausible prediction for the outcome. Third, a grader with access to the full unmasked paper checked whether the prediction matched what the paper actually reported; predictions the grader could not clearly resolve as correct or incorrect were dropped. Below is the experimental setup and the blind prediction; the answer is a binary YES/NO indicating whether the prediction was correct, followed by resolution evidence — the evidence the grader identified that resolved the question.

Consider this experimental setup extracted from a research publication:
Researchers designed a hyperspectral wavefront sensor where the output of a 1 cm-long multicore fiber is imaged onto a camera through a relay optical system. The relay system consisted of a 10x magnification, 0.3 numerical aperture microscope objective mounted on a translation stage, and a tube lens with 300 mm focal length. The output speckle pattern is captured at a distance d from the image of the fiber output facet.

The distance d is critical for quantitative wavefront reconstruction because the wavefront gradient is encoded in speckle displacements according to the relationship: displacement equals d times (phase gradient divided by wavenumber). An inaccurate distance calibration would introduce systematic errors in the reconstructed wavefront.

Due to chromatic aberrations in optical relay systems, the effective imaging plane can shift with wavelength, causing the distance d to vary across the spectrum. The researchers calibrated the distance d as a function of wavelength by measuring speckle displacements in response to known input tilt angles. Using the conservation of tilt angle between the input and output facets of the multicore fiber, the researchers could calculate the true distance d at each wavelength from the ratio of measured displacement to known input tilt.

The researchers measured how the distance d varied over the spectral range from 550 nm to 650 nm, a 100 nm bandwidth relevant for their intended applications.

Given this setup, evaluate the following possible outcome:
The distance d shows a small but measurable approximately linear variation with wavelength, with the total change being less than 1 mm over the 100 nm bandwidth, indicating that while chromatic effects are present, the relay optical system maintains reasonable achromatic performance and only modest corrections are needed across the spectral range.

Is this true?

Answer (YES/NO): NO